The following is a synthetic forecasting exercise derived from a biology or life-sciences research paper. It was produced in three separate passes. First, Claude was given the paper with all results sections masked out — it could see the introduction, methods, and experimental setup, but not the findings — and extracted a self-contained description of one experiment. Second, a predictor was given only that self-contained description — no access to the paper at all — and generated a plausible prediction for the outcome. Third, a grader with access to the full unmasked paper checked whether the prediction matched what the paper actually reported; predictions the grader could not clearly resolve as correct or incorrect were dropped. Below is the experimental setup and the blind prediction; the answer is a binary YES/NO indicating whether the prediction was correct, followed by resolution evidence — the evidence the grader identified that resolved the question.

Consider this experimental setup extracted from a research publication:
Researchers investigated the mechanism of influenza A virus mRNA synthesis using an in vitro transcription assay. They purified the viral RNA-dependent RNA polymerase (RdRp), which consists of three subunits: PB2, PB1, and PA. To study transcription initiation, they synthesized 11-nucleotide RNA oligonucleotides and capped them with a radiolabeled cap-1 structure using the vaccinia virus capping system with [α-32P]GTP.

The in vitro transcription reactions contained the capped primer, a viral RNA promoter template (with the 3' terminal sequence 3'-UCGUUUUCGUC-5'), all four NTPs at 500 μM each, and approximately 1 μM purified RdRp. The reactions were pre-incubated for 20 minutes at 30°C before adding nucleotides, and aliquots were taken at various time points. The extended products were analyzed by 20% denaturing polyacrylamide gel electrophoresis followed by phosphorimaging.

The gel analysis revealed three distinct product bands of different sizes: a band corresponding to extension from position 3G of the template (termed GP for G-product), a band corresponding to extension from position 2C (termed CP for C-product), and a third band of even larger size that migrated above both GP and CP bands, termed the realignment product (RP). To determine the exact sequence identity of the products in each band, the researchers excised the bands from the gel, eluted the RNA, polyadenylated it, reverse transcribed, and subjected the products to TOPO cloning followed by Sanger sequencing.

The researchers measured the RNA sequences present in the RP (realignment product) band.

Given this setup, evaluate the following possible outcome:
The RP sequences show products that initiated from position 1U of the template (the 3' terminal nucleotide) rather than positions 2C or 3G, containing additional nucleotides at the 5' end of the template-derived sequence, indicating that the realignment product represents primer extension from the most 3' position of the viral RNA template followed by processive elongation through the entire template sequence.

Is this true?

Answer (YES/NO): NO